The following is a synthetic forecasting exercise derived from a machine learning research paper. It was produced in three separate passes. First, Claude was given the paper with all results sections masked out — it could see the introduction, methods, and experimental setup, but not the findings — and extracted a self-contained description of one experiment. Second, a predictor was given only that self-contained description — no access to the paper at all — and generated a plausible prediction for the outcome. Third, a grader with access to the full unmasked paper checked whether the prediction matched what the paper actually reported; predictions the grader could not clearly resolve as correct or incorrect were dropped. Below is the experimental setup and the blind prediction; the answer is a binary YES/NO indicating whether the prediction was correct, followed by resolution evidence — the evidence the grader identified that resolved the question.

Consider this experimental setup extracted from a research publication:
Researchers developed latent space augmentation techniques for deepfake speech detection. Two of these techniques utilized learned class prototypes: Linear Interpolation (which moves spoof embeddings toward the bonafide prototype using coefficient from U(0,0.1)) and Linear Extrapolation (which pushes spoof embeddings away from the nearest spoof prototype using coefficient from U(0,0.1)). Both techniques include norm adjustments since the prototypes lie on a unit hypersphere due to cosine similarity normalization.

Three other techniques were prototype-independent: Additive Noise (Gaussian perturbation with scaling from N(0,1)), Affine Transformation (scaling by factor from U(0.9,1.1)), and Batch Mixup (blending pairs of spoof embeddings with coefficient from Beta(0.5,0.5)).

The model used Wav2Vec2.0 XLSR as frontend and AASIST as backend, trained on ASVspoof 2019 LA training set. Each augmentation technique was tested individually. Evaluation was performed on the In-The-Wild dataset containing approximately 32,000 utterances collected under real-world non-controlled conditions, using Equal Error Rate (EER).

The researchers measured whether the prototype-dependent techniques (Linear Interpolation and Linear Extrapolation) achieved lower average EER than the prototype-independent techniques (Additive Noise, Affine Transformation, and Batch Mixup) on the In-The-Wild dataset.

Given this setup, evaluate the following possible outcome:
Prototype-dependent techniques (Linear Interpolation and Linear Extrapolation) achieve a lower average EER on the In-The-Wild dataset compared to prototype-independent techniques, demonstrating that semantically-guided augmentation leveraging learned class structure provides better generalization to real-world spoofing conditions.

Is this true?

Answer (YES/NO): NO